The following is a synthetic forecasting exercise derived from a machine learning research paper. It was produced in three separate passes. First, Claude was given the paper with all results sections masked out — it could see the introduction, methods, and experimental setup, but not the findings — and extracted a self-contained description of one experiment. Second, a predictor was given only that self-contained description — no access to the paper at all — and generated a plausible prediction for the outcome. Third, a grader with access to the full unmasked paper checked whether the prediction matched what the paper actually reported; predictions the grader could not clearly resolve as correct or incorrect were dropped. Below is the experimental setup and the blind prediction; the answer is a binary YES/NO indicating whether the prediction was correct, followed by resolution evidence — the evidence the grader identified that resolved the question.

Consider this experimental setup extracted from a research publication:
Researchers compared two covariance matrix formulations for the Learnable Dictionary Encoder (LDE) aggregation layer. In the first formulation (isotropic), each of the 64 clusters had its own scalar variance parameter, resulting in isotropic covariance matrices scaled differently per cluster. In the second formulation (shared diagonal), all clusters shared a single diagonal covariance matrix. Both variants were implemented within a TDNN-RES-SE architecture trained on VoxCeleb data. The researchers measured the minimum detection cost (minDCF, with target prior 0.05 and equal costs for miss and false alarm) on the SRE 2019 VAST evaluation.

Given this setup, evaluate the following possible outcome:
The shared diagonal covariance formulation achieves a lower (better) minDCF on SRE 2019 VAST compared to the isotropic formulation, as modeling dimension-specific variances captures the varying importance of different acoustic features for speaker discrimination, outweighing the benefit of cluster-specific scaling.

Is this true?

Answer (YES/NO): NO